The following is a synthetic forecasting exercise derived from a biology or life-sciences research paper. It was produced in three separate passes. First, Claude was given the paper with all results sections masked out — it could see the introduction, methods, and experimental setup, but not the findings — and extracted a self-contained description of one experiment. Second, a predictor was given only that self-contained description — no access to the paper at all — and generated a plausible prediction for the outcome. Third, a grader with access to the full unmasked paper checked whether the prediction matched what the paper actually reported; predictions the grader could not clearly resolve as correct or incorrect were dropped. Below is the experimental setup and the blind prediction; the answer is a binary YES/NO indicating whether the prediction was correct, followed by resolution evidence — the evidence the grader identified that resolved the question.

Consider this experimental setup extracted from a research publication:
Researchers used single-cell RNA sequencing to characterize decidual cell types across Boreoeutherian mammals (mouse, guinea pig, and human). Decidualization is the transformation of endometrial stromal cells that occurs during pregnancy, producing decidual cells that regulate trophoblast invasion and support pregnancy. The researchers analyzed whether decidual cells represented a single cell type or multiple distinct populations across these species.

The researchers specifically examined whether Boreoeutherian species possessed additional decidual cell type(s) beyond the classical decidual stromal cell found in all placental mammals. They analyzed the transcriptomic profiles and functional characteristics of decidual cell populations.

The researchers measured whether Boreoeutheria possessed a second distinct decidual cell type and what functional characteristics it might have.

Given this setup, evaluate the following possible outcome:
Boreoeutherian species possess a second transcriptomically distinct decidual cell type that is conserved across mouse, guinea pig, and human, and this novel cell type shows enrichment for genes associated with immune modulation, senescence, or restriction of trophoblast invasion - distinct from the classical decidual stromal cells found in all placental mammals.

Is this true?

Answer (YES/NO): NO